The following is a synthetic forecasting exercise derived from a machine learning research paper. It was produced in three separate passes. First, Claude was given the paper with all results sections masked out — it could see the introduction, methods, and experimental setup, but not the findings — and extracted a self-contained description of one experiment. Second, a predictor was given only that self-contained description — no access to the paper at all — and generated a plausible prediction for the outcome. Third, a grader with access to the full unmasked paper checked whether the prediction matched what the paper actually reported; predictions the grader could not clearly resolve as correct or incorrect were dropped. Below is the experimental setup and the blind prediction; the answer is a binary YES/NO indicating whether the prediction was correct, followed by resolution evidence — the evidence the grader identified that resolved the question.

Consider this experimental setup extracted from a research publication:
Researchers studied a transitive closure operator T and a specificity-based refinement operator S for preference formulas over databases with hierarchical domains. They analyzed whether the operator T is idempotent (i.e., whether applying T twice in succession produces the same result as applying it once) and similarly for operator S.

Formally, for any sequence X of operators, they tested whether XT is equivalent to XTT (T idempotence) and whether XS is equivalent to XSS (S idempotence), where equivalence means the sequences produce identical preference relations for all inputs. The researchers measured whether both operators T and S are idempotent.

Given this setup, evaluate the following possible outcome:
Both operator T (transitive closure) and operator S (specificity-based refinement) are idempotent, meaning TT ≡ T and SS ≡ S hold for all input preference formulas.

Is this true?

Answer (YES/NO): YES